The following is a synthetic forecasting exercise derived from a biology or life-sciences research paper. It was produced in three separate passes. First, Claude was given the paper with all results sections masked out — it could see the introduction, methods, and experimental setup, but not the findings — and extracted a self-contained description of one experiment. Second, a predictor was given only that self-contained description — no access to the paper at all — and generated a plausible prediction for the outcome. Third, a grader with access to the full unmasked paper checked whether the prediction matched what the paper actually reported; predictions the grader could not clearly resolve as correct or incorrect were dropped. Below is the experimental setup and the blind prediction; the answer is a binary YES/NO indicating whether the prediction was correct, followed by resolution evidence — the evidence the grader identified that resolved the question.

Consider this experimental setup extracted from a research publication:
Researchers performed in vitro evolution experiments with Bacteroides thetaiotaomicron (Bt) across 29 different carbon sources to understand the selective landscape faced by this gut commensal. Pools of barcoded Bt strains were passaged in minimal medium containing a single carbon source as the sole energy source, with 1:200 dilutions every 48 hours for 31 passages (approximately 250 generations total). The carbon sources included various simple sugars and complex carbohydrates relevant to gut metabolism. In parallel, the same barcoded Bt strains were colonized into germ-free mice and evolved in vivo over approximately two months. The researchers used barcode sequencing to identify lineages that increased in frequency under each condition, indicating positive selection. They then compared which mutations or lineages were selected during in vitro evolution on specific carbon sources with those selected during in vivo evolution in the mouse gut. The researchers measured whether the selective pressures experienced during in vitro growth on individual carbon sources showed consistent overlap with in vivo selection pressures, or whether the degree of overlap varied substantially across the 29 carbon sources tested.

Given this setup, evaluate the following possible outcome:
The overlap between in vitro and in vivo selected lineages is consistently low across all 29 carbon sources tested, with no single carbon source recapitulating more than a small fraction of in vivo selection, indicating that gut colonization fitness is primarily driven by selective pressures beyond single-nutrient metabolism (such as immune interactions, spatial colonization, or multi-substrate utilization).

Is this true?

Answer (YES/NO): NO